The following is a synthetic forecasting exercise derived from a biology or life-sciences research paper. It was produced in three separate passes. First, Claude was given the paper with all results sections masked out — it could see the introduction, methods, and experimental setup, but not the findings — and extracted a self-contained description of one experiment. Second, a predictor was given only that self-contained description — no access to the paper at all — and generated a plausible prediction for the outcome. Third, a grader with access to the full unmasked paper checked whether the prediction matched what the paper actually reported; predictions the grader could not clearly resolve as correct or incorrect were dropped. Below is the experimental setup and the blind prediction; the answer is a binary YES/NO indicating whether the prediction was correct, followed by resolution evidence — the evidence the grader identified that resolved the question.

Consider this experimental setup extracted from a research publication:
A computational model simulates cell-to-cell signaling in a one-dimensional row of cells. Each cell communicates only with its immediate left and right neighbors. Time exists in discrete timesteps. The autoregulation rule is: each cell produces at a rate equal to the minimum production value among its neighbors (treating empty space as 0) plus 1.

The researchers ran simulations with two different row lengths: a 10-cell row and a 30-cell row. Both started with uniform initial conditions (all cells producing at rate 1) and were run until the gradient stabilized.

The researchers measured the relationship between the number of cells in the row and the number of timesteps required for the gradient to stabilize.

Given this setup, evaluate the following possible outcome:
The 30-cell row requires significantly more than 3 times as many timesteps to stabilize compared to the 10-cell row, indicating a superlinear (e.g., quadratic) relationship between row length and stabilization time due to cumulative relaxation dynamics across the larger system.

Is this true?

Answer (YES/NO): NO